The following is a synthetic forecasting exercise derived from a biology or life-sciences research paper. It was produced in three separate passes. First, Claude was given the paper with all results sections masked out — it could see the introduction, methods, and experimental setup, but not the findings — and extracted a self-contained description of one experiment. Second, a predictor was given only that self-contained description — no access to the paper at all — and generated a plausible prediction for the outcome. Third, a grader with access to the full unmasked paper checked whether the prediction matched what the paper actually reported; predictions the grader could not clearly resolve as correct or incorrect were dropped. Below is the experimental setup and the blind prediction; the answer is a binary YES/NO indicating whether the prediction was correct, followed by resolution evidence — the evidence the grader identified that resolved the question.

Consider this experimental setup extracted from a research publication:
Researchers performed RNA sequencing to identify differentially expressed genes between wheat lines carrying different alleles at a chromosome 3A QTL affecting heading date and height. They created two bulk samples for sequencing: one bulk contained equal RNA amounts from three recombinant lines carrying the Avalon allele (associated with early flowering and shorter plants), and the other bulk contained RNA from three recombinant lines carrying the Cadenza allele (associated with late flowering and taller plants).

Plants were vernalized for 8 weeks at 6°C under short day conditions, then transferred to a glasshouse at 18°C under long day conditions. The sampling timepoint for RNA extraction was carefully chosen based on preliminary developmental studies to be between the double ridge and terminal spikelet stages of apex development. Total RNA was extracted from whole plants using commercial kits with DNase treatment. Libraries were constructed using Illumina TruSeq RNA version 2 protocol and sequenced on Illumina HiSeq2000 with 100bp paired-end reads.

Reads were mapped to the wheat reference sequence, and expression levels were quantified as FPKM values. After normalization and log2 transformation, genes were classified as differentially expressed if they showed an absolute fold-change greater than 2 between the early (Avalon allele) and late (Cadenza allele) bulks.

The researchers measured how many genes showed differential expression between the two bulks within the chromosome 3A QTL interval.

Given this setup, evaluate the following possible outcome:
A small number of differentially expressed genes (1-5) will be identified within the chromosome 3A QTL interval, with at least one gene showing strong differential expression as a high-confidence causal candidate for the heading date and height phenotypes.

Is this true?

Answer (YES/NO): NO